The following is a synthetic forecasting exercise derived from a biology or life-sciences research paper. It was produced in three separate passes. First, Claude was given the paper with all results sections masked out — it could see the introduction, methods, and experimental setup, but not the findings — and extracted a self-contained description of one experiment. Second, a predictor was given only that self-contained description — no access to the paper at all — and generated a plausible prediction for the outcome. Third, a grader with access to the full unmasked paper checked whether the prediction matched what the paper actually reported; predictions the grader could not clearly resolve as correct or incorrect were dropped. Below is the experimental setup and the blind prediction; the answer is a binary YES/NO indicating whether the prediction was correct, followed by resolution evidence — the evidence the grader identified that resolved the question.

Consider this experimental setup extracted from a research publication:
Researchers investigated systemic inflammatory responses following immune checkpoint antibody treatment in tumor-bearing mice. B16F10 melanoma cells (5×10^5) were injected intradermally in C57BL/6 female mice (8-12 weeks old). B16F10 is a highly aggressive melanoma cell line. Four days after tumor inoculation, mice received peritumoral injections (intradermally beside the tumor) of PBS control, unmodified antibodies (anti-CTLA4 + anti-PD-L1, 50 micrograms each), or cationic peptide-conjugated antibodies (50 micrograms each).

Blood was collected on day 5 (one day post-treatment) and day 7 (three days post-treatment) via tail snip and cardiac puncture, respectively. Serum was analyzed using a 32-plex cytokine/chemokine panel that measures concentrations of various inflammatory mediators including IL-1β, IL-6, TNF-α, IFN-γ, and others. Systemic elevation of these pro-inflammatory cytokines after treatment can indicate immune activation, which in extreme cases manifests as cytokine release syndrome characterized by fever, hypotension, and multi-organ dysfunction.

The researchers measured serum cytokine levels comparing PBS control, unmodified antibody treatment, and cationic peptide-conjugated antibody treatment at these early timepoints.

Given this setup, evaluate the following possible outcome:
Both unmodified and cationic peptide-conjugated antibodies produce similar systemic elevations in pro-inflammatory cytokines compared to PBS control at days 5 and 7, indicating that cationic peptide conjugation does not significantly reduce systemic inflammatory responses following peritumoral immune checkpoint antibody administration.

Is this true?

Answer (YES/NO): NO